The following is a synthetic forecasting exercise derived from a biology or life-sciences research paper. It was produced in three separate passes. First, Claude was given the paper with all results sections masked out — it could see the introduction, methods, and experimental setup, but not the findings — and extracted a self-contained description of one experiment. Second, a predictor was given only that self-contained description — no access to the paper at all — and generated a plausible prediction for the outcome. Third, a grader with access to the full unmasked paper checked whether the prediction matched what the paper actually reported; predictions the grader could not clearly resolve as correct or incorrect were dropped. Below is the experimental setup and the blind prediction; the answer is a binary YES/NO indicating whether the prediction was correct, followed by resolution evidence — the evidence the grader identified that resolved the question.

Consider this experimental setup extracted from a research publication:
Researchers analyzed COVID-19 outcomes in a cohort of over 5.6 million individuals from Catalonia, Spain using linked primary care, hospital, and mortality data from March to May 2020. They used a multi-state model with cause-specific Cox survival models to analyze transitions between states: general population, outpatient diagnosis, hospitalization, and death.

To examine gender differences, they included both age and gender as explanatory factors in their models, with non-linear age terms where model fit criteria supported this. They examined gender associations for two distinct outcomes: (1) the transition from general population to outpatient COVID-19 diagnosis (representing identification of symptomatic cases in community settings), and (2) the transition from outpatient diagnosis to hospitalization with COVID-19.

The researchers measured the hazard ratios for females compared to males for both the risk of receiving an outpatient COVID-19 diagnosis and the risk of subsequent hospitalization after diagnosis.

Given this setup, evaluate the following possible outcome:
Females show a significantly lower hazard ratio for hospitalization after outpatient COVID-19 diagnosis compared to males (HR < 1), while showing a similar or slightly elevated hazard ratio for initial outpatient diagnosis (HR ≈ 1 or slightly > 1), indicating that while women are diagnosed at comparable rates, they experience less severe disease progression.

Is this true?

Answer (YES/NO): NO